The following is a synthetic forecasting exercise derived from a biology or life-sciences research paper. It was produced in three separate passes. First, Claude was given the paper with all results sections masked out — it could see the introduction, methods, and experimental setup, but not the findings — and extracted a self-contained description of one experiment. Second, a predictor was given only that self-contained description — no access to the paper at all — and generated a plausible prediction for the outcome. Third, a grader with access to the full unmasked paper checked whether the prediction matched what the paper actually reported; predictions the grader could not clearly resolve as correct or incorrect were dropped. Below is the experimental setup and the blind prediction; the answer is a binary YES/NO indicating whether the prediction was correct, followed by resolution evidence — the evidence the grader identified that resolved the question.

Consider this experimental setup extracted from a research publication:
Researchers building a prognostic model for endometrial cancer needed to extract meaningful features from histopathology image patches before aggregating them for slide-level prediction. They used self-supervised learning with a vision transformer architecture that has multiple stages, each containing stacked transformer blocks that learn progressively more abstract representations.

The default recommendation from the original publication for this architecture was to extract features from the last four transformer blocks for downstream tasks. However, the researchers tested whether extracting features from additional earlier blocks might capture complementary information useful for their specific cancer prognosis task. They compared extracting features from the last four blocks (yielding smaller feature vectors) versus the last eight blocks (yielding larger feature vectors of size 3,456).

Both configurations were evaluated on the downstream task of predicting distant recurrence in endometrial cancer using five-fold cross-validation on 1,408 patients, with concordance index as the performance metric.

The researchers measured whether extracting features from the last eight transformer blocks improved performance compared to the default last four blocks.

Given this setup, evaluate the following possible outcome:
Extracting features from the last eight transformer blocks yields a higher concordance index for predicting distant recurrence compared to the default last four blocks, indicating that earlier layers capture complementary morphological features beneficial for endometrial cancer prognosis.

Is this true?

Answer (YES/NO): YES